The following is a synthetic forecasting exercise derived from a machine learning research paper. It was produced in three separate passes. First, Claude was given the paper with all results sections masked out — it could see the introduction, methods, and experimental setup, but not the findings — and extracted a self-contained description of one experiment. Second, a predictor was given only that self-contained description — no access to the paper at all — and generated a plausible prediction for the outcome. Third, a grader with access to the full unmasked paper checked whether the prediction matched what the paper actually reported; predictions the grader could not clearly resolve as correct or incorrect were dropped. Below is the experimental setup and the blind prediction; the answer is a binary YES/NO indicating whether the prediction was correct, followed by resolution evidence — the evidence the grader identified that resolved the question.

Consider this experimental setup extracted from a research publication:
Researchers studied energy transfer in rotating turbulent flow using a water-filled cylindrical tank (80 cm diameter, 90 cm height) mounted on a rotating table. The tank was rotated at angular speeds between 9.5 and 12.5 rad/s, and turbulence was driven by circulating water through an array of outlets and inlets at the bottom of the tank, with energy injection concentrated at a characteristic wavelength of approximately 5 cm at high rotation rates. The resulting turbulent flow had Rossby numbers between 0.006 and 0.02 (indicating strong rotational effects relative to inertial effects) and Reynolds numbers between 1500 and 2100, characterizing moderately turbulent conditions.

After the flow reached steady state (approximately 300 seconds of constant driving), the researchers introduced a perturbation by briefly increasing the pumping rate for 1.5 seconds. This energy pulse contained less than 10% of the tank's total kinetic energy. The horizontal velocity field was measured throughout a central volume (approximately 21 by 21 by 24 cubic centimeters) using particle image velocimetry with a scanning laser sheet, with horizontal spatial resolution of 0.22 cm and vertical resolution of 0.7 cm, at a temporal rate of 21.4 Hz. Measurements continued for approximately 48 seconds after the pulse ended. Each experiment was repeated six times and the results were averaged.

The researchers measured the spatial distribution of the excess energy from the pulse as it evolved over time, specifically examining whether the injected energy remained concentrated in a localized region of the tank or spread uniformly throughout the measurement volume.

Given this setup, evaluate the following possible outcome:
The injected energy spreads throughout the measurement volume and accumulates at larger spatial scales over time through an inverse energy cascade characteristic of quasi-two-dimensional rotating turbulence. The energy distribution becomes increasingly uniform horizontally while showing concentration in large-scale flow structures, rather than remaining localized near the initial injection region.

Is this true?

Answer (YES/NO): YES